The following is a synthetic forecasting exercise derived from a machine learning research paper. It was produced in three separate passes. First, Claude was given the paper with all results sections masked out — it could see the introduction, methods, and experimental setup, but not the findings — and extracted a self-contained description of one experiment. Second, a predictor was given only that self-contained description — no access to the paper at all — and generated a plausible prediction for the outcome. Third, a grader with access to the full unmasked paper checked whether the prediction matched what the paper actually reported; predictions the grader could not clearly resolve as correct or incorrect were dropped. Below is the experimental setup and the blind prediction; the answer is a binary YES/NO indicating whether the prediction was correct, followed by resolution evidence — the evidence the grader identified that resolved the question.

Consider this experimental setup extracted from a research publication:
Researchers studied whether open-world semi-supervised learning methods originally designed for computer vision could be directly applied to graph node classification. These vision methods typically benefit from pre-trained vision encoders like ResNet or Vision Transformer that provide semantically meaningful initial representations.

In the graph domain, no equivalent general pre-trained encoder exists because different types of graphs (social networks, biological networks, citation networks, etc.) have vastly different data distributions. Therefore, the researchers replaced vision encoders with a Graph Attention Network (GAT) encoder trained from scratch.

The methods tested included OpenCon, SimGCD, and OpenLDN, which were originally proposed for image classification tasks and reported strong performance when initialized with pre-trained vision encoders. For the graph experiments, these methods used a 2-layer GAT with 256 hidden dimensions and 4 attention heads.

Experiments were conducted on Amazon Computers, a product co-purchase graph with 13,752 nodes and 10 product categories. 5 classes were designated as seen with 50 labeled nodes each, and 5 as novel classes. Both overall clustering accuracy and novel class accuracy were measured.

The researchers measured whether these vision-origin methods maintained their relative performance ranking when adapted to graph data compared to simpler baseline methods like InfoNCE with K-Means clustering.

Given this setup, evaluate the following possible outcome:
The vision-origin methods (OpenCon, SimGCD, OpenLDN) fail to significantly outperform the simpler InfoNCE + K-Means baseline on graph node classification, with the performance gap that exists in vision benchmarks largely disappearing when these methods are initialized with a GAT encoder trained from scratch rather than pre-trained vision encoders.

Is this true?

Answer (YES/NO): YES